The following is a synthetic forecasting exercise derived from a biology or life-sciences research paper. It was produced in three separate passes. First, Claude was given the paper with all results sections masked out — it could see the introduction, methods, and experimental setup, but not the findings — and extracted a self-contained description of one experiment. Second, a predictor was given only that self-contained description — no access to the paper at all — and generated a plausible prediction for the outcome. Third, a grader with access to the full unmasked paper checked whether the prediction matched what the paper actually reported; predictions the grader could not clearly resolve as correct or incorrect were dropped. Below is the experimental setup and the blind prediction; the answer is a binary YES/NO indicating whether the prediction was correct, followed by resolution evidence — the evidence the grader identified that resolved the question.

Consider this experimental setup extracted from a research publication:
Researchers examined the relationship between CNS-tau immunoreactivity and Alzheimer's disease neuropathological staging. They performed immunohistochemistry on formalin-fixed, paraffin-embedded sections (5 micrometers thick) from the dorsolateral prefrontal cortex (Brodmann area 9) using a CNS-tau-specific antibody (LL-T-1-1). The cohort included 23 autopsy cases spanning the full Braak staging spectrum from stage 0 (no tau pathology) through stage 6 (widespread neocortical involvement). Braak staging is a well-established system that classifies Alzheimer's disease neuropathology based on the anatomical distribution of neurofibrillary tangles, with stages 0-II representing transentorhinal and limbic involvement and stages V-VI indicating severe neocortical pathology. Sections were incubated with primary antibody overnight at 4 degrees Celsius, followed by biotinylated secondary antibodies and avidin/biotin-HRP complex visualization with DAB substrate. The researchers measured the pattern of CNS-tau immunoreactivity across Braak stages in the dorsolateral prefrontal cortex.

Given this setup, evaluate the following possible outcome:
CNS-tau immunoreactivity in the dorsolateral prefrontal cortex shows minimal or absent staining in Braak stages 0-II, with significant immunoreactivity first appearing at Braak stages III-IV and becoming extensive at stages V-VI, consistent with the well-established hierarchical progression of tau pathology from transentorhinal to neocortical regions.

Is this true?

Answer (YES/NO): NO